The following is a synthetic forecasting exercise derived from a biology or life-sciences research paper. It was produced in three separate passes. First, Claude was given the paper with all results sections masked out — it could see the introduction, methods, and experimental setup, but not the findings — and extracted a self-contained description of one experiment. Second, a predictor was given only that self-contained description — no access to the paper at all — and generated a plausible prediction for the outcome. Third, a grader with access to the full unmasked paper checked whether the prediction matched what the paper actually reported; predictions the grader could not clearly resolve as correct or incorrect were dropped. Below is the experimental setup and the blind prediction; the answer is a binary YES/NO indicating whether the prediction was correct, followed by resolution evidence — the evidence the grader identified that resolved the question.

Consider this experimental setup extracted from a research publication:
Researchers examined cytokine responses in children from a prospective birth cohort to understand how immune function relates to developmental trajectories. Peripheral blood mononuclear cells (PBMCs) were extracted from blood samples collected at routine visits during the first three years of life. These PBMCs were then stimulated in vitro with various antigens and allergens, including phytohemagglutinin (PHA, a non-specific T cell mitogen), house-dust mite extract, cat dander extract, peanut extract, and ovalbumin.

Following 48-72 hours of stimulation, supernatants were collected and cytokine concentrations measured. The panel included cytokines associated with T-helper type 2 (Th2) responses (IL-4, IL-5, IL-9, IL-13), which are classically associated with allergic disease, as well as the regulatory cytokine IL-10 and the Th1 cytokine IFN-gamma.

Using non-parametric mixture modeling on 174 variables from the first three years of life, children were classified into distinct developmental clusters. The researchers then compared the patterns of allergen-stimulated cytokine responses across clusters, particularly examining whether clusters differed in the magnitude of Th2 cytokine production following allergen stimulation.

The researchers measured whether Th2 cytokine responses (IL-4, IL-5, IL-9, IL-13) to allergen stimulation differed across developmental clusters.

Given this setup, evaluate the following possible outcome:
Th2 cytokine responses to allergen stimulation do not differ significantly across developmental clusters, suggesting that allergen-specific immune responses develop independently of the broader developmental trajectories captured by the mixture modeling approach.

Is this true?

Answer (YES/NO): NO